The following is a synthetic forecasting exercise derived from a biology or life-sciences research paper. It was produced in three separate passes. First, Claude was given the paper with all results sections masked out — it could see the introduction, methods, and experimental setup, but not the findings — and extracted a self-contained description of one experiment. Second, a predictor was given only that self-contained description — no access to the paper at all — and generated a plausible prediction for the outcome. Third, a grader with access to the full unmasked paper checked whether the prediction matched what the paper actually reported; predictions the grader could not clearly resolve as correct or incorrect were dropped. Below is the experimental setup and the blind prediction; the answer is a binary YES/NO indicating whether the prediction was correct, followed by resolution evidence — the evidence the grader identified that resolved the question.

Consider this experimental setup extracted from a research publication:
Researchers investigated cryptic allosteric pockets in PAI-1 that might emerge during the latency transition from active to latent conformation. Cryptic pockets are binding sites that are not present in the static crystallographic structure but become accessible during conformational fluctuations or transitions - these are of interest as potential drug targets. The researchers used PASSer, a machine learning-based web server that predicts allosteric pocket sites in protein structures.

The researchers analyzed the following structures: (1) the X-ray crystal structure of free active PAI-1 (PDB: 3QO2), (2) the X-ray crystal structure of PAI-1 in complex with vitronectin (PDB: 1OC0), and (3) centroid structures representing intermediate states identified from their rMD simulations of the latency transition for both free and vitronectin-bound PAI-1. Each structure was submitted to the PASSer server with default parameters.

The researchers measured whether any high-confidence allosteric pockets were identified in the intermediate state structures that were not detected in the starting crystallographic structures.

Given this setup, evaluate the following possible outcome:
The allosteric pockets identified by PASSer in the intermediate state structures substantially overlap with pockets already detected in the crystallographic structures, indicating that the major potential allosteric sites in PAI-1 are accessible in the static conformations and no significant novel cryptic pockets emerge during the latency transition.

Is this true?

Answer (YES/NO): NO